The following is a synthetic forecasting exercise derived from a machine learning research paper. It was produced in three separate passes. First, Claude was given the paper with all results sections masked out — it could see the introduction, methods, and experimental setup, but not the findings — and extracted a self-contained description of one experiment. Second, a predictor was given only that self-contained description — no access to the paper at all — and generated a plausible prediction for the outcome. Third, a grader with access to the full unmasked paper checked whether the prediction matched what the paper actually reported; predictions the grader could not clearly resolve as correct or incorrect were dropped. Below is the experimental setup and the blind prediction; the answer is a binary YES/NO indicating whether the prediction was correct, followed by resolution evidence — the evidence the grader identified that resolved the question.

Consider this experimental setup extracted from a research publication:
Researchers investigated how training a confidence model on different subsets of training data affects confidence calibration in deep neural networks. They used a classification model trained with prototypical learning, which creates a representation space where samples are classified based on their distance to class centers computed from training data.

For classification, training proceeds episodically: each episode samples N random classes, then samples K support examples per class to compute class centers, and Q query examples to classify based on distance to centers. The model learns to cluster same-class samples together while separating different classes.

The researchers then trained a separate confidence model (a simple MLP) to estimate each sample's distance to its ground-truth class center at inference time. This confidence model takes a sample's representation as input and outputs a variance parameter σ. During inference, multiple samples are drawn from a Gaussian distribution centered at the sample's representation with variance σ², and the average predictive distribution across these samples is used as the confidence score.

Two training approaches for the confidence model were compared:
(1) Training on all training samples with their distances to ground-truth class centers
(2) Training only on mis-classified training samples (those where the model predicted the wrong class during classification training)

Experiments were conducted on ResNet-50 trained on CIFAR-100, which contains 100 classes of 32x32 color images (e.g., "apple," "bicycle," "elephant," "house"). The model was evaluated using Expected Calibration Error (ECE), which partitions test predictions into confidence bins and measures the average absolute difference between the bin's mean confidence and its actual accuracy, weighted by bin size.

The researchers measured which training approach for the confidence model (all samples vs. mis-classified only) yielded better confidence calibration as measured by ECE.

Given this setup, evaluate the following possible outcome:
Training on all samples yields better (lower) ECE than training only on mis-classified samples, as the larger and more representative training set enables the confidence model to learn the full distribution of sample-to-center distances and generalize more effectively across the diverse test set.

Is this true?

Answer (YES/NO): NO